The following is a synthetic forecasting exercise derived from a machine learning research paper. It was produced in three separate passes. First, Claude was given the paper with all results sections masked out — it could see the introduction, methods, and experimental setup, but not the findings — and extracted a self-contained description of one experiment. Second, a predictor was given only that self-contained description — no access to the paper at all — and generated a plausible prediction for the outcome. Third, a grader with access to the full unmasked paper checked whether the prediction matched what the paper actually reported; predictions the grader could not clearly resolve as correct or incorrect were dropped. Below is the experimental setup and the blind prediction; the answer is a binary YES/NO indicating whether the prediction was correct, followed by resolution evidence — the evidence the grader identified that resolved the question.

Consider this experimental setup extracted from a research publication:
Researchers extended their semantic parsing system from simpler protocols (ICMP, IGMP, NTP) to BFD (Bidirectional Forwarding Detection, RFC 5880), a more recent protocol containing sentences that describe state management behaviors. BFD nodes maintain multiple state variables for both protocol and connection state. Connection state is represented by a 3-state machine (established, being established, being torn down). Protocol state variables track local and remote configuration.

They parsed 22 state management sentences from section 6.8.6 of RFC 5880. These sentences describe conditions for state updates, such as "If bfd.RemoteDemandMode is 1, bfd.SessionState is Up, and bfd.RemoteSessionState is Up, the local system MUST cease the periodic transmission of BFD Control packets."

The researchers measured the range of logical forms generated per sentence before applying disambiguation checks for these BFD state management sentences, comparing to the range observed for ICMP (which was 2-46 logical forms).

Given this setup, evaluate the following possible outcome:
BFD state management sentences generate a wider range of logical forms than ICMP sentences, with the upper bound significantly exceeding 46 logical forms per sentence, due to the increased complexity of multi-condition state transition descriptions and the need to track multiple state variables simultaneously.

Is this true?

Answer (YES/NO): YES